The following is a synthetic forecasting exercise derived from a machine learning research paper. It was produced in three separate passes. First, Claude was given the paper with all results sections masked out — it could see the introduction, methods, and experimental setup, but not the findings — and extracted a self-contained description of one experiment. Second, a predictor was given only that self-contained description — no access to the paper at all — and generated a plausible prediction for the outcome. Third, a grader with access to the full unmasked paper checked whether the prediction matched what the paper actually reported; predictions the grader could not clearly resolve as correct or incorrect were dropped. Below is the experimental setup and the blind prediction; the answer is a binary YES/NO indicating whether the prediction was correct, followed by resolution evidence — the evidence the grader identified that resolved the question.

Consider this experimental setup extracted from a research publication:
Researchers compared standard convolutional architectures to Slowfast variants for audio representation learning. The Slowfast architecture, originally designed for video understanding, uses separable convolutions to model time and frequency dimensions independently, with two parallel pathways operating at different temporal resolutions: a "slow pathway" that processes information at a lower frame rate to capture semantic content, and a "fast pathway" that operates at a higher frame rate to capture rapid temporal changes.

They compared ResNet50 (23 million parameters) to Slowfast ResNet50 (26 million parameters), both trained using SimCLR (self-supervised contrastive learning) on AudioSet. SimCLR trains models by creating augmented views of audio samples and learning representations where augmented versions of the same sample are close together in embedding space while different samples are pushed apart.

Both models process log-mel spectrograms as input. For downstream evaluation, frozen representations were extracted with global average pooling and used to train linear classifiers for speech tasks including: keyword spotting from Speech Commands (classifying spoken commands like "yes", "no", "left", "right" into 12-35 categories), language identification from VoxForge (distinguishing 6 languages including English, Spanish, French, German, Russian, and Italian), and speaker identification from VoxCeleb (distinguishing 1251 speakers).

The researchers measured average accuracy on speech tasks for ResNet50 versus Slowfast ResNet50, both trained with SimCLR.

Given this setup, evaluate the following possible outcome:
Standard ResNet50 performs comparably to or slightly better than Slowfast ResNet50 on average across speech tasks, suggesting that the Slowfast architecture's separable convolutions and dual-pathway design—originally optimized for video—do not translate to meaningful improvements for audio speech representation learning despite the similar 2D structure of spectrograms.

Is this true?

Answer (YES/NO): NO